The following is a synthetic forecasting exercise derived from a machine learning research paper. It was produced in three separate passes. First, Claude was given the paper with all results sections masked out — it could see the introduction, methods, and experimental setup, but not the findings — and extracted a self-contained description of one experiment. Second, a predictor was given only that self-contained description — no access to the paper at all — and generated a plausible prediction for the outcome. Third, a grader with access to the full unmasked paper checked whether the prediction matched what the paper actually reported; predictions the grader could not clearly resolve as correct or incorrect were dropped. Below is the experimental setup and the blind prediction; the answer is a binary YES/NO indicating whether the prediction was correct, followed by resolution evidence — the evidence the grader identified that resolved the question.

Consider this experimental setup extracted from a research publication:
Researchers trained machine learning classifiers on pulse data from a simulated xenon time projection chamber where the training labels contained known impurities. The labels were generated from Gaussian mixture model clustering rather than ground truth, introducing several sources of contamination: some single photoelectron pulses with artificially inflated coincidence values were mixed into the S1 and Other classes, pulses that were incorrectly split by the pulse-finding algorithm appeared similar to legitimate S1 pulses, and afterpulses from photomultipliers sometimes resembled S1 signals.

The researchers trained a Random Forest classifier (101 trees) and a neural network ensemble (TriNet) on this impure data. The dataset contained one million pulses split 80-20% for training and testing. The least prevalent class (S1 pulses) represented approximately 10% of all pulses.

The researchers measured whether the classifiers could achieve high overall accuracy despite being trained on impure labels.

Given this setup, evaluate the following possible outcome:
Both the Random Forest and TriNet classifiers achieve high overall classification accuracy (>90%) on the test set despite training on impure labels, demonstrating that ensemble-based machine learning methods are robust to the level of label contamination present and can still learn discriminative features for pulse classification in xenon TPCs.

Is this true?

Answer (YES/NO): YES